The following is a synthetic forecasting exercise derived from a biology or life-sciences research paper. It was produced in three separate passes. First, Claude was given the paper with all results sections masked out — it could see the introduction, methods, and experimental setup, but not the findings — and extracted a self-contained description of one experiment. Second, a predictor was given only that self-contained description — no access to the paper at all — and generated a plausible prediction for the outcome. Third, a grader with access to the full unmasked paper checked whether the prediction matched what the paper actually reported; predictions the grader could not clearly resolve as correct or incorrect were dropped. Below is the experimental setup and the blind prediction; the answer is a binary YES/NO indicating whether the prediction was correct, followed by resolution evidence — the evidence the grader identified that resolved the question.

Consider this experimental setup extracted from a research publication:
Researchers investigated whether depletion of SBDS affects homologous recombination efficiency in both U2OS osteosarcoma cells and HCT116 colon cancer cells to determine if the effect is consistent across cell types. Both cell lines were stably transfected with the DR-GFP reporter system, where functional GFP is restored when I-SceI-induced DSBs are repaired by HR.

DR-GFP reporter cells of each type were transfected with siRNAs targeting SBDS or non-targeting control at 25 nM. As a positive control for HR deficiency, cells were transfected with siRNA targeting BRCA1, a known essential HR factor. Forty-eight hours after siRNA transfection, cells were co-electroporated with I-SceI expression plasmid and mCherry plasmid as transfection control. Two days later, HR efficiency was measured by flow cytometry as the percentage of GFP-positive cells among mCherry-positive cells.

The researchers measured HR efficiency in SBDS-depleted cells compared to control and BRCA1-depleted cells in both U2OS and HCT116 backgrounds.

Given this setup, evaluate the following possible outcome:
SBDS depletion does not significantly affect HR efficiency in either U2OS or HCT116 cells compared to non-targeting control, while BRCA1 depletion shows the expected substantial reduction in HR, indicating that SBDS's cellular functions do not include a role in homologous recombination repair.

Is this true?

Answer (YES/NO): NO